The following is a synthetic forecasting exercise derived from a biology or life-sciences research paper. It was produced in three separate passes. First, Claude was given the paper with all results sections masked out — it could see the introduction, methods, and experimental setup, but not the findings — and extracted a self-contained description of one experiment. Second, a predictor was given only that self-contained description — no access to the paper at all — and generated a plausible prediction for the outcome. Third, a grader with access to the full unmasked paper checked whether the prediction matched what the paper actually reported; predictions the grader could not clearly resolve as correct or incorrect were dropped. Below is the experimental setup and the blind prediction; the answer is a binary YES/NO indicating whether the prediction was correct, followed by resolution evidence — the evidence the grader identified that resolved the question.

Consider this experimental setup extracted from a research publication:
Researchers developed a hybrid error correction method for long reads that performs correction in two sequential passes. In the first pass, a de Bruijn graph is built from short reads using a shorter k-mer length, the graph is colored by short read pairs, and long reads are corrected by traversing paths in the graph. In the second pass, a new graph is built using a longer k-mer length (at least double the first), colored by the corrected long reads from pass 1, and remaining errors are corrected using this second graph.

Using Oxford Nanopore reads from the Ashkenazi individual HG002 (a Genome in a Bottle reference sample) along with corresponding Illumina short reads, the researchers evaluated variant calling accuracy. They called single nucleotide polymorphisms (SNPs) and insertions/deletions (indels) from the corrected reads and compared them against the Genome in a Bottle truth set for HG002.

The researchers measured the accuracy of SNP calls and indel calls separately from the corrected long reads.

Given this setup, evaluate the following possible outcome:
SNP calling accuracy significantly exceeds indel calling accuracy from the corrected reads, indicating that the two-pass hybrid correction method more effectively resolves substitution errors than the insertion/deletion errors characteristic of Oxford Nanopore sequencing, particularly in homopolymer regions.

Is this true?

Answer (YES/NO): NO